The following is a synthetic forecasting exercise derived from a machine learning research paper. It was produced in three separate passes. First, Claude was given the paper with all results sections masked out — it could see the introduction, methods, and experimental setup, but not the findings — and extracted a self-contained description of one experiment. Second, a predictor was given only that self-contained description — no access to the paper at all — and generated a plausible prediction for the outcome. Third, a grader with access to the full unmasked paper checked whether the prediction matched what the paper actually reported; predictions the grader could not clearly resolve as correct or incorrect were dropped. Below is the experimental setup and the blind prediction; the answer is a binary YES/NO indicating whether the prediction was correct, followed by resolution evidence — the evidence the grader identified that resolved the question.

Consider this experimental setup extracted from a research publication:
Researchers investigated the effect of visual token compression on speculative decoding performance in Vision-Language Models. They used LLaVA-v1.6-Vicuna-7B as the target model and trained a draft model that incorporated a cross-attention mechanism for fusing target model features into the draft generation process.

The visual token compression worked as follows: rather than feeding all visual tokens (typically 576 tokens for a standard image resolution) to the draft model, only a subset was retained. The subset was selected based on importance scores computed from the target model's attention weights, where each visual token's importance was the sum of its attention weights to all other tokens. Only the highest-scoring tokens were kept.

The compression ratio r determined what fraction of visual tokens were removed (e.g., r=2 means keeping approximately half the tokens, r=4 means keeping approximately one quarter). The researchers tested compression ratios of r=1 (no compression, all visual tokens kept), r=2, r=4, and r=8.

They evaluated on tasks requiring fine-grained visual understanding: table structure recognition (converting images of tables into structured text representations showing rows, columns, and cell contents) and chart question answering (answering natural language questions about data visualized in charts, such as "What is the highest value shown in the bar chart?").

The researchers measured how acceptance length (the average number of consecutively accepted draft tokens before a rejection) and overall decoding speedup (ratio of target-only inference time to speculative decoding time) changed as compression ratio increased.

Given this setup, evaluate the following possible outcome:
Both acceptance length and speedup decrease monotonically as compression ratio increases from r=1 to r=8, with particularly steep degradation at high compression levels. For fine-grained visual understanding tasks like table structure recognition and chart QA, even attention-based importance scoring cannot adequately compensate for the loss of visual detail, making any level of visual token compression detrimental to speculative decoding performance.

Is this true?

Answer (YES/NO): NO